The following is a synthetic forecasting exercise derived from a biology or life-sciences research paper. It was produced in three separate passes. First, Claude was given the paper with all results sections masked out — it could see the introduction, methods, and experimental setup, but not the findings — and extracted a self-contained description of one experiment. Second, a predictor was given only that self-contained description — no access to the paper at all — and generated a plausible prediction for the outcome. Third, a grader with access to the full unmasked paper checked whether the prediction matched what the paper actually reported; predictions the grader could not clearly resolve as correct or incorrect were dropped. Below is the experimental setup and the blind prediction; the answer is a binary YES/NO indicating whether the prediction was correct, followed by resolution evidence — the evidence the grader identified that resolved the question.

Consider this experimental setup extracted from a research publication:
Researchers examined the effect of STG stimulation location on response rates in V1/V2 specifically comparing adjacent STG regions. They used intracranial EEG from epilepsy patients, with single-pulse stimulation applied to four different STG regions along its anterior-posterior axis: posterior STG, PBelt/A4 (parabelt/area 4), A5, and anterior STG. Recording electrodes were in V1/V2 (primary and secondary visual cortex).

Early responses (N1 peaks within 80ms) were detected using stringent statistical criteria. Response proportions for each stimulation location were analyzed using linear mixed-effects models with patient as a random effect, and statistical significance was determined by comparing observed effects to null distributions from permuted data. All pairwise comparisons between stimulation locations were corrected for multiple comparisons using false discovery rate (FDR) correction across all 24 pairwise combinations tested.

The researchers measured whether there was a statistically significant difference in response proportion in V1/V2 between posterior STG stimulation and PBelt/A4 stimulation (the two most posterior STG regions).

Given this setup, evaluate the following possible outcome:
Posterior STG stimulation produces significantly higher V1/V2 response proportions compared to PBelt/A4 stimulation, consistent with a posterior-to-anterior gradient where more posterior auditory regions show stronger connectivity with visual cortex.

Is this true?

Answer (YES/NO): NO